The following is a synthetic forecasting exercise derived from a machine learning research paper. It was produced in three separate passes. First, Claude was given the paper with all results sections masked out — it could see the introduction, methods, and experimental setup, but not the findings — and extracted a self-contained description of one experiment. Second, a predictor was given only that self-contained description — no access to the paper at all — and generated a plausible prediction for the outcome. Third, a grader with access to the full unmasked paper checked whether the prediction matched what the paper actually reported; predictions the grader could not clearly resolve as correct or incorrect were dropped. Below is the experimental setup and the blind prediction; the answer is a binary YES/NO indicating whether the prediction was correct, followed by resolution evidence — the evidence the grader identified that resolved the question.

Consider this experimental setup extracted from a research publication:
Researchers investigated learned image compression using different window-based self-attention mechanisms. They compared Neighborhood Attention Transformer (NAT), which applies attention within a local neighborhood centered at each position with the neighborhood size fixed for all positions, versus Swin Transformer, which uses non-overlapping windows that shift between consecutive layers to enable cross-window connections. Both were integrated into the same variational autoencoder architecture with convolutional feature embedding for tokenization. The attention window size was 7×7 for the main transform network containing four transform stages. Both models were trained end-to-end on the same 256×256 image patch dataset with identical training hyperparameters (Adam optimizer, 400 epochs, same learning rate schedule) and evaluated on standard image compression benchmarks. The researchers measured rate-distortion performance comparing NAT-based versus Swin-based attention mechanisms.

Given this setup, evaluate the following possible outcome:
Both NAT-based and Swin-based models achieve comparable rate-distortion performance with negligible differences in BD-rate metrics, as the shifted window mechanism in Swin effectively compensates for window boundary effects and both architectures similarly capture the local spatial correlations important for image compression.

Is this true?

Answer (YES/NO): NO